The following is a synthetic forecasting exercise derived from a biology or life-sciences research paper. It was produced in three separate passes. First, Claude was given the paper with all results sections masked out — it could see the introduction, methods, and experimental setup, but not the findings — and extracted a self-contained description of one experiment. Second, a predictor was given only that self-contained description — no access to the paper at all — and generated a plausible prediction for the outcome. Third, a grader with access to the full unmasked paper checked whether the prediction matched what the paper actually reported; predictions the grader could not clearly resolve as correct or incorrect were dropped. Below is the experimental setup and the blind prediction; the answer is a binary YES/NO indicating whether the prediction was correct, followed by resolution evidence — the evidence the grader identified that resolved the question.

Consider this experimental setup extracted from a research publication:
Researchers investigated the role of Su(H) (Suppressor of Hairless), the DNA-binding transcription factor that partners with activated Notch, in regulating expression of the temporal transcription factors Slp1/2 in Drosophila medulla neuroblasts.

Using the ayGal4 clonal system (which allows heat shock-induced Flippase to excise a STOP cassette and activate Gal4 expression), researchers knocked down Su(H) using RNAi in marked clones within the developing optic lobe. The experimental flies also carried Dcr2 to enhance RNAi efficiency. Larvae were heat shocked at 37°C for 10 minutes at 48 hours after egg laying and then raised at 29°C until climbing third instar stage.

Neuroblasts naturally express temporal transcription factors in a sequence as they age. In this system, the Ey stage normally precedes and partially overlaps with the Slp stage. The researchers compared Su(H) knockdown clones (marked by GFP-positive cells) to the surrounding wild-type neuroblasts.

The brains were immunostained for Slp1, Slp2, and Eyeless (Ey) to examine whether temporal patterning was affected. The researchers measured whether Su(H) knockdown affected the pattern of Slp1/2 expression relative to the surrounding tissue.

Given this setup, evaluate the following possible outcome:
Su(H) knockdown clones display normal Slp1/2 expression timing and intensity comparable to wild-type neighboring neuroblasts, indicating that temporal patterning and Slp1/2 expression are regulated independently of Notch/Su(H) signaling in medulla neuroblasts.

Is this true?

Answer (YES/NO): NO